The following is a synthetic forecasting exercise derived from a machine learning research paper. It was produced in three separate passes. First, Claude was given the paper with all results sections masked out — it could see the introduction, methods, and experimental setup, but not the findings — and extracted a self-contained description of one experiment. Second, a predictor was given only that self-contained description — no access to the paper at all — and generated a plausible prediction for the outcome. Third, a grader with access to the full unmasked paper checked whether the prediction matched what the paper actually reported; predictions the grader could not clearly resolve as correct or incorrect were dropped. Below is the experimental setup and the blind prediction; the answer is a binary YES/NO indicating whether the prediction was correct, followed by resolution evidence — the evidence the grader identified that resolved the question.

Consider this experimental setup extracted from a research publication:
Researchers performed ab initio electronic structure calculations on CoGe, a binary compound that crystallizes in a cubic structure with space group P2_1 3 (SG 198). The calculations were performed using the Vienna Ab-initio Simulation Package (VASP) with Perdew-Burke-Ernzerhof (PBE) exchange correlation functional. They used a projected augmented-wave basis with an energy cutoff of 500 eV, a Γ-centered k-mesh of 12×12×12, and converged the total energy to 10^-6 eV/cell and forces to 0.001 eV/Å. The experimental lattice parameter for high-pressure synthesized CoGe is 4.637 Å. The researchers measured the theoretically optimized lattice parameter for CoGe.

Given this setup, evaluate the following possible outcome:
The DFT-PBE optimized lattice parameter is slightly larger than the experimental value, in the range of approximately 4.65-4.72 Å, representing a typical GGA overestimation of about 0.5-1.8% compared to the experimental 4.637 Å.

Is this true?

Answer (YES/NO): NO